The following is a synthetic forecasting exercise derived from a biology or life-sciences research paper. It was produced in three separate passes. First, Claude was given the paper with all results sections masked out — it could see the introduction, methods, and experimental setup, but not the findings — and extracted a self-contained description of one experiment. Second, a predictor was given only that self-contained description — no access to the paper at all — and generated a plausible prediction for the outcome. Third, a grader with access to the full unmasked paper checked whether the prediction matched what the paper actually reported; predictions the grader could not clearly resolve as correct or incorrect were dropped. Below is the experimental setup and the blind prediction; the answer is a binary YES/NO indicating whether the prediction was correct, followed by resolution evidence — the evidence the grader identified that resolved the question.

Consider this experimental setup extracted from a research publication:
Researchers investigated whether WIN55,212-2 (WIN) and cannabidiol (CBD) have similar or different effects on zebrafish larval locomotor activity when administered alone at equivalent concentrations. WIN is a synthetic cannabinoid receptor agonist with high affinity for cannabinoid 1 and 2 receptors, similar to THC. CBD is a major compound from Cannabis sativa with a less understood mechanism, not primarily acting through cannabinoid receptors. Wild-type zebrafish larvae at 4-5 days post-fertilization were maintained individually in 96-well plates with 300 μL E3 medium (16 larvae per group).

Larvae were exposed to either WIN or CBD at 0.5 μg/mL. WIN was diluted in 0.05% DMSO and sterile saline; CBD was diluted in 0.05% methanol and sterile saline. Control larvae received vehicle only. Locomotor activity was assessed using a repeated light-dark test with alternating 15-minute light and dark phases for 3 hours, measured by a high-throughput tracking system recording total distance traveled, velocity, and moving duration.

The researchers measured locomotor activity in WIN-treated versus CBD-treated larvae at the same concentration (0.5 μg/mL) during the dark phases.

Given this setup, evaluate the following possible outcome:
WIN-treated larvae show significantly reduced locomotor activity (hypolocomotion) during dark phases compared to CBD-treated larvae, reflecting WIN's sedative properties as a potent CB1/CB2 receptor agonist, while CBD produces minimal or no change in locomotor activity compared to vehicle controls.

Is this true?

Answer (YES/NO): YES